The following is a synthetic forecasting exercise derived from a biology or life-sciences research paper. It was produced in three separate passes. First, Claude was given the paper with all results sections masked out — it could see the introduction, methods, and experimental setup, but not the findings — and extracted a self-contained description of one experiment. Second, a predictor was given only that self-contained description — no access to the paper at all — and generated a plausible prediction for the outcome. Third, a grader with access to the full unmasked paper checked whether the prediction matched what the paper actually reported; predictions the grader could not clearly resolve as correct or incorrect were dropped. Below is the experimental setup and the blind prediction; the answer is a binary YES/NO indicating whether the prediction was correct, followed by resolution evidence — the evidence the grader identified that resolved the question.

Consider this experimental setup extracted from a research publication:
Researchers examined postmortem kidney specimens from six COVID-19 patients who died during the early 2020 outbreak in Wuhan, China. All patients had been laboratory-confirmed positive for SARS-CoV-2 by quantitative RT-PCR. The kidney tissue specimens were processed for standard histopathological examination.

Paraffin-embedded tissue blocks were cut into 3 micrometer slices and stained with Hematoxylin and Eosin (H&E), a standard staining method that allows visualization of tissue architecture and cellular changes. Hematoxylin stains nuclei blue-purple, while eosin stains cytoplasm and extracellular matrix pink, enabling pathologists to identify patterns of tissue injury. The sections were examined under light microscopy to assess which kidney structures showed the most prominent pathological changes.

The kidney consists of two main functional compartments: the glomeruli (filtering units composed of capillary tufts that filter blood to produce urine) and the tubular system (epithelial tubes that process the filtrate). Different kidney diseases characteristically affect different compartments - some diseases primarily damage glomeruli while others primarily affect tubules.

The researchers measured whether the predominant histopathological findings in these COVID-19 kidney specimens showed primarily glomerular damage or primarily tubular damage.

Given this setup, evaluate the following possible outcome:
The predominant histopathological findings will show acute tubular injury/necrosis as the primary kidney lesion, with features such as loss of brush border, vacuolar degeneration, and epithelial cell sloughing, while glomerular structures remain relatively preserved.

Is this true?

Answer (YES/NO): YES